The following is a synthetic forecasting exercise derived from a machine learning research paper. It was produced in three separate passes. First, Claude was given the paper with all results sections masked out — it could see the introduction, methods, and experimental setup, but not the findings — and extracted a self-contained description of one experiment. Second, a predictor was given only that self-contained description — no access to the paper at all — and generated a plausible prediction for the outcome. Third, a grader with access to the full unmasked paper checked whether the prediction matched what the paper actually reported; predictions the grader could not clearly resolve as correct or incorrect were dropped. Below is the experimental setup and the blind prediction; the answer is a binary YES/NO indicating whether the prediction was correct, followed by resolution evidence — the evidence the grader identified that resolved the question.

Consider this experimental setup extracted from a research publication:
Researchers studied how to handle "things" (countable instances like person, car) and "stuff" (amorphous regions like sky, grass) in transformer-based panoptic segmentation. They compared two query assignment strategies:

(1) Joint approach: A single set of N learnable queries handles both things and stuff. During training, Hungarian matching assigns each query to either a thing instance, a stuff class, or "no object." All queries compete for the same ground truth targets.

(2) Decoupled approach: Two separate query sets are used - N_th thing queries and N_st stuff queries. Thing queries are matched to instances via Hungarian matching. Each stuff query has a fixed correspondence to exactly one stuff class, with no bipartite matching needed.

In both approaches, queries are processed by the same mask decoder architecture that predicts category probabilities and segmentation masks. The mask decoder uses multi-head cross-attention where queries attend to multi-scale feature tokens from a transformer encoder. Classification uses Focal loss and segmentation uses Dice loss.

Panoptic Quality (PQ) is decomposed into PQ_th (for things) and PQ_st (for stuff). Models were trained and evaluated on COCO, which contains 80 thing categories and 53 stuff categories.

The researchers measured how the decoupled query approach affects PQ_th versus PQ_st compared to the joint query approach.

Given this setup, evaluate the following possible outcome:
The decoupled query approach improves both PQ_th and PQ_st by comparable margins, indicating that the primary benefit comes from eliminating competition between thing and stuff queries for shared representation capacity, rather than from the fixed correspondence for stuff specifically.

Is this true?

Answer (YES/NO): NO